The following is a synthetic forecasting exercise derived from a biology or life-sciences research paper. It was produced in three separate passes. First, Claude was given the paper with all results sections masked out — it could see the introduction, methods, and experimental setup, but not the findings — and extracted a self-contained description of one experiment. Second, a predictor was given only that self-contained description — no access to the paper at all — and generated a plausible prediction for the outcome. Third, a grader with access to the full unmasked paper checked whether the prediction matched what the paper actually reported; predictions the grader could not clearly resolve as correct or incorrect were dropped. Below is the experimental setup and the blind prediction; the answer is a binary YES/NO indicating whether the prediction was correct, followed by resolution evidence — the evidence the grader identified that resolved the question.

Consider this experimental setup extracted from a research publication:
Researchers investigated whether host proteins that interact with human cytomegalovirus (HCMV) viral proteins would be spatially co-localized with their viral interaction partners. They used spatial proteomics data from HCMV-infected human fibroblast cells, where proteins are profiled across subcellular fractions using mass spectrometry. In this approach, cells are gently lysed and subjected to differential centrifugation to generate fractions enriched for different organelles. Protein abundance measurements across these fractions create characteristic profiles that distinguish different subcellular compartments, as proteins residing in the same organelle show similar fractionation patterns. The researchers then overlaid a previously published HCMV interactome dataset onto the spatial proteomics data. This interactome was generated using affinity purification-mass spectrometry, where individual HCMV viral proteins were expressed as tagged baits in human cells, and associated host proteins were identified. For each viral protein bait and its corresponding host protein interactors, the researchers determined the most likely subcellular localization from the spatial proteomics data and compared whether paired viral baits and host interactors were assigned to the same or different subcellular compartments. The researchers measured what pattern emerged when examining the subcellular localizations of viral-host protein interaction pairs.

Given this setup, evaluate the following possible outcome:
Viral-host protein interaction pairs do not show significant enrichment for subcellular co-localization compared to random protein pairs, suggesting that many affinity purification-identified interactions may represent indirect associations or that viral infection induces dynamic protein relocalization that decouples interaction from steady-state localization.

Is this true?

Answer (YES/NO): NO